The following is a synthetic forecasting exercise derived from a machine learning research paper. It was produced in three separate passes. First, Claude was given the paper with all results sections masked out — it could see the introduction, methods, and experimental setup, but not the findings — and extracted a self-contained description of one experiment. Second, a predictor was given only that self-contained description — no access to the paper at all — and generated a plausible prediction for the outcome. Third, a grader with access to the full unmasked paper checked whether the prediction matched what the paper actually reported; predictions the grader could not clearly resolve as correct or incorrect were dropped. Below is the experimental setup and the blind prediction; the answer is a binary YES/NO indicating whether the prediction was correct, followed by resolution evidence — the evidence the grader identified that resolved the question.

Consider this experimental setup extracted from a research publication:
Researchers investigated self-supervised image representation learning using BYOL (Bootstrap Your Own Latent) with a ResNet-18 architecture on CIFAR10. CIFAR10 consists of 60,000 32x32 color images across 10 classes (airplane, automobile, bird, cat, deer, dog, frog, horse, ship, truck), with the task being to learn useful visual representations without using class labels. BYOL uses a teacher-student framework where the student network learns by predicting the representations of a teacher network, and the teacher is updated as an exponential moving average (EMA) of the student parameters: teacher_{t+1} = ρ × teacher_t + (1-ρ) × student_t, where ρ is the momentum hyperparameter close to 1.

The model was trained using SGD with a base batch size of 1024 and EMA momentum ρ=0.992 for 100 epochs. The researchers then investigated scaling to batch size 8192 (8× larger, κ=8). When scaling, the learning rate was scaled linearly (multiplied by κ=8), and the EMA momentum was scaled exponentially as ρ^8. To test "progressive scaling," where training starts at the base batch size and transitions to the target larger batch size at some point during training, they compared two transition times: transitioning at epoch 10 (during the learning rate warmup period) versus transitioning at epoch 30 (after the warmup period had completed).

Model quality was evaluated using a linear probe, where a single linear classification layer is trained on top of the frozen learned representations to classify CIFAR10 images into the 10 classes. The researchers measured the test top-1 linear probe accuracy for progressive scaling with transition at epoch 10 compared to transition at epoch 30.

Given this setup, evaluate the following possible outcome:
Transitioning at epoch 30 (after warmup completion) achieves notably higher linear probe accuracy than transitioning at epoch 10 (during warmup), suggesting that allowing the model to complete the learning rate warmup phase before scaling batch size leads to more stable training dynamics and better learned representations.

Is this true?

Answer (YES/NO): YES